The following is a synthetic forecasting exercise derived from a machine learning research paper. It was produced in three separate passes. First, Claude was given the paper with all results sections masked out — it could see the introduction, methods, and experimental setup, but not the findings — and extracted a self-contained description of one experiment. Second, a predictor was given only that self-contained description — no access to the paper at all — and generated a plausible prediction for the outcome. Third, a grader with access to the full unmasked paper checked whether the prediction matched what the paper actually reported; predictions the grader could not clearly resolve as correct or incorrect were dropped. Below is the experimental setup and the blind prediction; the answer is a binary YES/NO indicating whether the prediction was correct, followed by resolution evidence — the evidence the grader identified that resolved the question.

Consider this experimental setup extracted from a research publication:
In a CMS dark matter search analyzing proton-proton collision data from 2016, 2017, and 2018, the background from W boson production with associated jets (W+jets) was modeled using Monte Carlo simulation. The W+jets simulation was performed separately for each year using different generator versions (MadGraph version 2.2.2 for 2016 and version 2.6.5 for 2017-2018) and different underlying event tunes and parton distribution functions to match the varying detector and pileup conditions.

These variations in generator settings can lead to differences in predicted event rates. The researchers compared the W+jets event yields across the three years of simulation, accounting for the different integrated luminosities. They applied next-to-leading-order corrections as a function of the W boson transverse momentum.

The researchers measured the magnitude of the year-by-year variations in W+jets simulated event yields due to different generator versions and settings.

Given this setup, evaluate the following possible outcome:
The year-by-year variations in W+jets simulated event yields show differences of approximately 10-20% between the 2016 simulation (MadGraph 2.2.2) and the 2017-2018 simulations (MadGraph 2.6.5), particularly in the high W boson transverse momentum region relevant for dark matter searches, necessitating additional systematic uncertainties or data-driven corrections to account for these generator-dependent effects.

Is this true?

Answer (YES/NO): NO